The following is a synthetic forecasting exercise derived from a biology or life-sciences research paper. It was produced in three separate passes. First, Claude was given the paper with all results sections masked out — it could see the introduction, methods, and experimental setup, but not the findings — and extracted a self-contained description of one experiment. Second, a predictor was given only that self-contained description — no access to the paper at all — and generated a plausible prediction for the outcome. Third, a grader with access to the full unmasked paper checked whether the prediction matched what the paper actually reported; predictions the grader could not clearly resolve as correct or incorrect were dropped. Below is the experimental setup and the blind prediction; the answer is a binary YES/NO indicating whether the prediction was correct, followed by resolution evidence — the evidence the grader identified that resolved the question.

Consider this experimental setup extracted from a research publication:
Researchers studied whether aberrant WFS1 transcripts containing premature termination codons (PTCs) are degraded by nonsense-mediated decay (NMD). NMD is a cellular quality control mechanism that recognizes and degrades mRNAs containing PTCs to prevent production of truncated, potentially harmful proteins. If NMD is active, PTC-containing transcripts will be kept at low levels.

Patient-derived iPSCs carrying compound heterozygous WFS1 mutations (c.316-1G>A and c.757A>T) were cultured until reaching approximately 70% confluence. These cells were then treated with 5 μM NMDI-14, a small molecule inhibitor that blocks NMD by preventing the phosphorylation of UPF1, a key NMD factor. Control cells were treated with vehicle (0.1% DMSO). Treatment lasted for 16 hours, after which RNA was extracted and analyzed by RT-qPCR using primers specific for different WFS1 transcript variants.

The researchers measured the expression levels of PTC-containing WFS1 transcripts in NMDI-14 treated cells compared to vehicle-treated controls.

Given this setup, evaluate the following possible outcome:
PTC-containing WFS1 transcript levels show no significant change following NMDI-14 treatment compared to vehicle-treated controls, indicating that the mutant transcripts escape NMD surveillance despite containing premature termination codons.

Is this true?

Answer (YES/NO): NO